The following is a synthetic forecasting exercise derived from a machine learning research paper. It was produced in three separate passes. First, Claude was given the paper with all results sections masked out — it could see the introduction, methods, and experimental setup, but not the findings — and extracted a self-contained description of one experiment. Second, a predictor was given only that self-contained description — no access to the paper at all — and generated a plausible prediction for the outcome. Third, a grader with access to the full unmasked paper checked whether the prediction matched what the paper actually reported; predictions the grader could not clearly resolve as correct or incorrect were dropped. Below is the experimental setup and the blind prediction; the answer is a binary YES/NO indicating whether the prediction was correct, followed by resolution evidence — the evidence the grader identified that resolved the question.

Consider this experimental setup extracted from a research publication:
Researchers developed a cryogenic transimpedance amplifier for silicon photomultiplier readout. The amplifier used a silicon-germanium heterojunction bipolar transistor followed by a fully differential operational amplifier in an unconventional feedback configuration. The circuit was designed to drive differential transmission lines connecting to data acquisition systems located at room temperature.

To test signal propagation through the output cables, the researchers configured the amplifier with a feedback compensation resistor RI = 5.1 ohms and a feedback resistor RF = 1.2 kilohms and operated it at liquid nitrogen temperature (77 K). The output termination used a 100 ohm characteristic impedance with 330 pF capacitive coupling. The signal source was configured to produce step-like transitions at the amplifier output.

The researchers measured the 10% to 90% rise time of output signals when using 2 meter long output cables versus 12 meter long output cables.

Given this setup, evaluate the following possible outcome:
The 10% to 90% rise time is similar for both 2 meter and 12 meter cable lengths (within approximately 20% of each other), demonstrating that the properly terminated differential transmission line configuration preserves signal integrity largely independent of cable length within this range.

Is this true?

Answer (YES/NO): YES